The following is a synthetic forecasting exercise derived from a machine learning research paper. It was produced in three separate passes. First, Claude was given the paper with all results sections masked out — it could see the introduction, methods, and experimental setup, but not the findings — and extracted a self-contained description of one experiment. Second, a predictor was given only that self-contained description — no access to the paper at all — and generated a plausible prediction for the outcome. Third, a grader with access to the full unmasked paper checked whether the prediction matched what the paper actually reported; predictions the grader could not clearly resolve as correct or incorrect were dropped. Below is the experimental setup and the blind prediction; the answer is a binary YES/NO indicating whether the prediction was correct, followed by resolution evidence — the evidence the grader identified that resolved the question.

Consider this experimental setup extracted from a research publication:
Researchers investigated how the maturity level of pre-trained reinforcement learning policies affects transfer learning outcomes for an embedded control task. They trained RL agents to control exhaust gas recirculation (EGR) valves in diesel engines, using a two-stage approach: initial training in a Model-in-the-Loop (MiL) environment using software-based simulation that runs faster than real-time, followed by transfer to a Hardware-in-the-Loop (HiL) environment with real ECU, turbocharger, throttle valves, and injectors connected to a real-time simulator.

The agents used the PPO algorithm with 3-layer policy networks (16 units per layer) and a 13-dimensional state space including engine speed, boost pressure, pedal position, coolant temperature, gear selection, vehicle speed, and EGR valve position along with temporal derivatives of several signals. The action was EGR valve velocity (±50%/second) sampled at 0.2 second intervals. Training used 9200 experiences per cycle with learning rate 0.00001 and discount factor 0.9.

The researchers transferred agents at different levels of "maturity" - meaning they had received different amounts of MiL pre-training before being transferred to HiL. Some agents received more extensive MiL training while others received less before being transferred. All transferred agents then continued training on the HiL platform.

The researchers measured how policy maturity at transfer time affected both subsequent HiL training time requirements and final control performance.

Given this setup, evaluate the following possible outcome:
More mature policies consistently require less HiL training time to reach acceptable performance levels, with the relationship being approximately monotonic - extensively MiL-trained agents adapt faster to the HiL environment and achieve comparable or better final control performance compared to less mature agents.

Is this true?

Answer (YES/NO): NO